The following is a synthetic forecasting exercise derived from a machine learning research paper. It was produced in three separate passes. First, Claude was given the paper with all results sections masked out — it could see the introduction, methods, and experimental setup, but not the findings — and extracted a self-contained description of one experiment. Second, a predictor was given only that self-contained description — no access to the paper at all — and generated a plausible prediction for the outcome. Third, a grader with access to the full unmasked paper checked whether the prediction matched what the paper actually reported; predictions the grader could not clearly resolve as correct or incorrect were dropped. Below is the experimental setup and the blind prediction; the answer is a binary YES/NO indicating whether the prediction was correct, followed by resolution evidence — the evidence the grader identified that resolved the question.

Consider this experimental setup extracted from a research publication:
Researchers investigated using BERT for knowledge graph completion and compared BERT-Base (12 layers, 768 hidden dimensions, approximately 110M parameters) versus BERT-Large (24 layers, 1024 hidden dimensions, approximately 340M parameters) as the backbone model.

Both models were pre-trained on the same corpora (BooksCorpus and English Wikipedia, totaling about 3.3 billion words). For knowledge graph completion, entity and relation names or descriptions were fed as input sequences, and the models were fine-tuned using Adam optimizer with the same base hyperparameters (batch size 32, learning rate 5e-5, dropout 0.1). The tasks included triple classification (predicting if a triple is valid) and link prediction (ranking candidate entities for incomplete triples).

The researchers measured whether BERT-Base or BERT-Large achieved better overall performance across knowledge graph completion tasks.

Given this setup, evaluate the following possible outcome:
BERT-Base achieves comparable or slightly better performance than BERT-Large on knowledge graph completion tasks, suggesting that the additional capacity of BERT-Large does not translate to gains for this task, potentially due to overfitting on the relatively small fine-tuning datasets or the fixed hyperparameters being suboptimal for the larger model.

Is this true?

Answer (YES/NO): YES